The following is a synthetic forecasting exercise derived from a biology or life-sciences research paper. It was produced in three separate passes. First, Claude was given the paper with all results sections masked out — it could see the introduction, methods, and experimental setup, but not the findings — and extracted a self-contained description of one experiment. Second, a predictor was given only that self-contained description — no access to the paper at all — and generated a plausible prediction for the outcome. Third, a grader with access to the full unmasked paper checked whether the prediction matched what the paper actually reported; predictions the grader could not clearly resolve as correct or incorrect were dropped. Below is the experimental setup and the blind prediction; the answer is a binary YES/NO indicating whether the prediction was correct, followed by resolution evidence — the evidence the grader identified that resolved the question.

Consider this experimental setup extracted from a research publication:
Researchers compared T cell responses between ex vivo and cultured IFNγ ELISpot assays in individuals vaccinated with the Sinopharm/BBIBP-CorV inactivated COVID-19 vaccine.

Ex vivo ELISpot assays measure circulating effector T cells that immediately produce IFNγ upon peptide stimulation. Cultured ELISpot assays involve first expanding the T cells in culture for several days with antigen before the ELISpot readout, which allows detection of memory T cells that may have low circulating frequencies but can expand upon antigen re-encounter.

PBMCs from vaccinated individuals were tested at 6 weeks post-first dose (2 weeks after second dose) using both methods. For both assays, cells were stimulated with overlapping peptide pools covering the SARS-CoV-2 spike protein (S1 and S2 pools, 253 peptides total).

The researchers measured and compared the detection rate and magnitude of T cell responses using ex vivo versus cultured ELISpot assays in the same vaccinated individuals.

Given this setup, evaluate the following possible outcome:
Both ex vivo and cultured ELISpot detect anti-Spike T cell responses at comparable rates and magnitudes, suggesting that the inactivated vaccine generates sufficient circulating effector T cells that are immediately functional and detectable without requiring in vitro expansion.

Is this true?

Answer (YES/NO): NO